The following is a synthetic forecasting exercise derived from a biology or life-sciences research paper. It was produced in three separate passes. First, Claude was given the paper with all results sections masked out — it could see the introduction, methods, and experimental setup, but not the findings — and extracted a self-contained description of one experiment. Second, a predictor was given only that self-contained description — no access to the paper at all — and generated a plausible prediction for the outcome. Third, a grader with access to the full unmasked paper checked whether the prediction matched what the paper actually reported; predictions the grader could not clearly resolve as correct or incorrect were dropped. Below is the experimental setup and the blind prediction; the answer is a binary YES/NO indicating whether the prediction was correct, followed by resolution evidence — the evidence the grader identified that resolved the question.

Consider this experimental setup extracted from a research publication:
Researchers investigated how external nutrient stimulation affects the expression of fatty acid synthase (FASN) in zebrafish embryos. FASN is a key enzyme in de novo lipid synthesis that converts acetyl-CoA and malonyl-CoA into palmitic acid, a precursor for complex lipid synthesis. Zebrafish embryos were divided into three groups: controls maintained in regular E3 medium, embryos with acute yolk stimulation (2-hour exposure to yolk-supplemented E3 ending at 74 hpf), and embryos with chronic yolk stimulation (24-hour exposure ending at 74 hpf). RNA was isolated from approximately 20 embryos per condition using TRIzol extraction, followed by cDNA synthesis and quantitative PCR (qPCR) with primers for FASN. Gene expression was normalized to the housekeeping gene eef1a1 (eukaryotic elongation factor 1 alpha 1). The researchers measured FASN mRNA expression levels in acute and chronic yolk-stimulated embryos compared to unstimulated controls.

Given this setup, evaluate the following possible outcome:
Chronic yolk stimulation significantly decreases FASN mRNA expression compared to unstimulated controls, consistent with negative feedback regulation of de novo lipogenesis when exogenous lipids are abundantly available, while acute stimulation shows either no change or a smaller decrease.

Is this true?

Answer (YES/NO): NO